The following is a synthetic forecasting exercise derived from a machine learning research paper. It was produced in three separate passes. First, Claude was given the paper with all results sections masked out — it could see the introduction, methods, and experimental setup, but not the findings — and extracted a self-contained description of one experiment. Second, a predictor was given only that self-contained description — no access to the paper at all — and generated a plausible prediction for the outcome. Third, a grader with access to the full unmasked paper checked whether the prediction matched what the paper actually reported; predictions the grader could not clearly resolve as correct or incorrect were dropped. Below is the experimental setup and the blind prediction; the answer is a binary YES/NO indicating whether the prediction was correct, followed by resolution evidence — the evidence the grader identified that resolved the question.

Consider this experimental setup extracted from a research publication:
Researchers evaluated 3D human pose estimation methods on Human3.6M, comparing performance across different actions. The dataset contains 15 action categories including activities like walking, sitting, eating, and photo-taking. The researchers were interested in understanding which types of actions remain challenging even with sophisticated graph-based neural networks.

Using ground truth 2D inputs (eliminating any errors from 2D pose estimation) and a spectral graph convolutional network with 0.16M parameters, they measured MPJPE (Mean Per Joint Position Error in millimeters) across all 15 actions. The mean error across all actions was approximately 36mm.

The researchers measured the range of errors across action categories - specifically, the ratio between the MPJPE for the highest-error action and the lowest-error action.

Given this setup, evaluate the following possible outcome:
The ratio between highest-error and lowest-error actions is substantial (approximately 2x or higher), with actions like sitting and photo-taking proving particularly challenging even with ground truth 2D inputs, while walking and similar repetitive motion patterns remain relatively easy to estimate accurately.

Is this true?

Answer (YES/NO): YES